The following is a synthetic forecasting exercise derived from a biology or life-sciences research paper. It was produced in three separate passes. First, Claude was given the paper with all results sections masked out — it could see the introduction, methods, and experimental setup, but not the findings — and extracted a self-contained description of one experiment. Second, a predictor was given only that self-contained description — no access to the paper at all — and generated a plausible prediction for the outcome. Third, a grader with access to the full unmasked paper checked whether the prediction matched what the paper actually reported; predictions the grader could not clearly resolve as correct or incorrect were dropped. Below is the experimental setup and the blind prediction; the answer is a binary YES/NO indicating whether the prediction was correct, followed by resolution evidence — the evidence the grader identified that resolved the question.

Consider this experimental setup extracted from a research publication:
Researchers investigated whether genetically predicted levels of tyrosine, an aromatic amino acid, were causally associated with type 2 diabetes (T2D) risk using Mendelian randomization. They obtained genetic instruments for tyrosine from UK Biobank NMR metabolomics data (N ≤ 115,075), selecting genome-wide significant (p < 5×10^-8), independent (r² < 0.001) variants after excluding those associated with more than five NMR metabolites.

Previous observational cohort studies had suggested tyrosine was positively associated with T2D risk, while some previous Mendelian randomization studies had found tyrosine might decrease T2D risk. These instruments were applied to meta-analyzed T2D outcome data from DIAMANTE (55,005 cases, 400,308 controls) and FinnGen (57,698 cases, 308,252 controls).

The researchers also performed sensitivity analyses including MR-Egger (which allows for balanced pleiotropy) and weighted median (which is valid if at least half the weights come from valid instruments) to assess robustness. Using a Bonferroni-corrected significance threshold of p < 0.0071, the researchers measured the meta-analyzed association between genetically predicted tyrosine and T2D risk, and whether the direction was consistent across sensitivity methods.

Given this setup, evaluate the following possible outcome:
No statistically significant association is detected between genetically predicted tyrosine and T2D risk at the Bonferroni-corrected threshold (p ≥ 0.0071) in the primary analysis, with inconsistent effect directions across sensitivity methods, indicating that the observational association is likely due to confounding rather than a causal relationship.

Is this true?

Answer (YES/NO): NO